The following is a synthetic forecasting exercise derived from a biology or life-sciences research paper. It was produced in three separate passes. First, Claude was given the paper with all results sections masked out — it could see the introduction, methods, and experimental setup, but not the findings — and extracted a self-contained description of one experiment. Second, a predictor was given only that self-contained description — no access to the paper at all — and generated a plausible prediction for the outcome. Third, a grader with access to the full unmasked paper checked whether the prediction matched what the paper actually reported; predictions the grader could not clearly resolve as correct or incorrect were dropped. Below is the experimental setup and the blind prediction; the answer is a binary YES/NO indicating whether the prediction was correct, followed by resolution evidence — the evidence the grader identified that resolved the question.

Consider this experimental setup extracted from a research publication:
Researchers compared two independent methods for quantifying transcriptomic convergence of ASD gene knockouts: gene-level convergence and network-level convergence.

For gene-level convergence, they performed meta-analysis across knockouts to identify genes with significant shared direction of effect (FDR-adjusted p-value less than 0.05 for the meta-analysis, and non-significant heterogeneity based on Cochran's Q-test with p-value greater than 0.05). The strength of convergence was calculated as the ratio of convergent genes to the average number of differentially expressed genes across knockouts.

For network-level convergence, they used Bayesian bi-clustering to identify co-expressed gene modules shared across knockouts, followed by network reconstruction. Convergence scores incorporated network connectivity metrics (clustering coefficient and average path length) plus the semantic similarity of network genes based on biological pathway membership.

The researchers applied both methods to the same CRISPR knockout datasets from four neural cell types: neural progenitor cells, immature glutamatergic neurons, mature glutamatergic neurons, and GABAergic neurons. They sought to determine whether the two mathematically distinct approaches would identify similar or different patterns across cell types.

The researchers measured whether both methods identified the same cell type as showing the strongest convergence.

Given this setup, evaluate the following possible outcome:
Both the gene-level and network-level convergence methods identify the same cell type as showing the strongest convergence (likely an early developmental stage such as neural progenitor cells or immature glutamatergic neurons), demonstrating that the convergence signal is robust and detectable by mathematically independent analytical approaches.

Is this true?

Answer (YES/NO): NO